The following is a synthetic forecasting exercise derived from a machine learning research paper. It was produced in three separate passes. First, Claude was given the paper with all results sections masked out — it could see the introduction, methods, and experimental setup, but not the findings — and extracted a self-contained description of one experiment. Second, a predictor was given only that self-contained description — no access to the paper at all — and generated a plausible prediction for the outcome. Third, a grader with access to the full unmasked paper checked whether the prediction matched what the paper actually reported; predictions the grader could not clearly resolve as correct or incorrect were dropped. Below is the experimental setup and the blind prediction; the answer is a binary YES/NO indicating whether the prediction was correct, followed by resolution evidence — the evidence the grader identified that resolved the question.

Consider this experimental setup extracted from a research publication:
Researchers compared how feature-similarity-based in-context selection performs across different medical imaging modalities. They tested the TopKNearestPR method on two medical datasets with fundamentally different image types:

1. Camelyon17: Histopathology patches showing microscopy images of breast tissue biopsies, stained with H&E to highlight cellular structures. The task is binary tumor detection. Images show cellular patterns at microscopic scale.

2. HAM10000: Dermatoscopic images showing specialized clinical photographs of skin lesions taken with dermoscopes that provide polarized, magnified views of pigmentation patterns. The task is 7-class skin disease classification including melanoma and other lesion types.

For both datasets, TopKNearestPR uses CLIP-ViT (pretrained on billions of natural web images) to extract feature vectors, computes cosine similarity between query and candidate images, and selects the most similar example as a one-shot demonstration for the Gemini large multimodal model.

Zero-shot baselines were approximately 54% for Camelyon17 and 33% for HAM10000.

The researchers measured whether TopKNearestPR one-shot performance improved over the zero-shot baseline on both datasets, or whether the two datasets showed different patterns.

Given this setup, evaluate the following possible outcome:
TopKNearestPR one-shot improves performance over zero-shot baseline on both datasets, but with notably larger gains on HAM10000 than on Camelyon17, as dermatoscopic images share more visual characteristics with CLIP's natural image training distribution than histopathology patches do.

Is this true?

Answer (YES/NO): NO